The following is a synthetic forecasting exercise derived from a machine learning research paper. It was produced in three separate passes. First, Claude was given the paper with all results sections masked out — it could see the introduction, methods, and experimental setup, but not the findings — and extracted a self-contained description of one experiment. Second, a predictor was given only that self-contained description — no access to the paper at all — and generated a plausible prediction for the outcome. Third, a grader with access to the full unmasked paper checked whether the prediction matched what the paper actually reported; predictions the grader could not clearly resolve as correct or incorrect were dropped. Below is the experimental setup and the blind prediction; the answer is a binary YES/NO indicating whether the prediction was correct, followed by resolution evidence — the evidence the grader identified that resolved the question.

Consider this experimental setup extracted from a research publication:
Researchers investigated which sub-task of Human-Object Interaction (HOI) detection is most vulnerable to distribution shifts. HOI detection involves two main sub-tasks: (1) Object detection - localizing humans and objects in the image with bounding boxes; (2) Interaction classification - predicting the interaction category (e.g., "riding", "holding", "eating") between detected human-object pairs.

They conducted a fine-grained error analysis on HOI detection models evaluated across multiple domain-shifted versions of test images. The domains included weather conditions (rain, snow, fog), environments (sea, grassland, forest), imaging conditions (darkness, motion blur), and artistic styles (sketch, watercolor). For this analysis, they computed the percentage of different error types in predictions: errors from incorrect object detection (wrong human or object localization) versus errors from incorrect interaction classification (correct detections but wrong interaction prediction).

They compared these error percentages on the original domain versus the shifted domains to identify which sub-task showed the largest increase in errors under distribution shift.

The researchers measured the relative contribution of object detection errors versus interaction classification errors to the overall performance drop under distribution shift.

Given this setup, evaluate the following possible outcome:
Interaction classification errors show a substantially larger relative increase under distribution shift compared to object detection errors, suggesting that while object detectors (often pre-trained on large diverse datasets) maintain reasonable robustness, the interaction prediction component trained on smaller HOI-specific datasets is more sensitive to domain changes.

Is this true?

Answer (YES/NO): YES